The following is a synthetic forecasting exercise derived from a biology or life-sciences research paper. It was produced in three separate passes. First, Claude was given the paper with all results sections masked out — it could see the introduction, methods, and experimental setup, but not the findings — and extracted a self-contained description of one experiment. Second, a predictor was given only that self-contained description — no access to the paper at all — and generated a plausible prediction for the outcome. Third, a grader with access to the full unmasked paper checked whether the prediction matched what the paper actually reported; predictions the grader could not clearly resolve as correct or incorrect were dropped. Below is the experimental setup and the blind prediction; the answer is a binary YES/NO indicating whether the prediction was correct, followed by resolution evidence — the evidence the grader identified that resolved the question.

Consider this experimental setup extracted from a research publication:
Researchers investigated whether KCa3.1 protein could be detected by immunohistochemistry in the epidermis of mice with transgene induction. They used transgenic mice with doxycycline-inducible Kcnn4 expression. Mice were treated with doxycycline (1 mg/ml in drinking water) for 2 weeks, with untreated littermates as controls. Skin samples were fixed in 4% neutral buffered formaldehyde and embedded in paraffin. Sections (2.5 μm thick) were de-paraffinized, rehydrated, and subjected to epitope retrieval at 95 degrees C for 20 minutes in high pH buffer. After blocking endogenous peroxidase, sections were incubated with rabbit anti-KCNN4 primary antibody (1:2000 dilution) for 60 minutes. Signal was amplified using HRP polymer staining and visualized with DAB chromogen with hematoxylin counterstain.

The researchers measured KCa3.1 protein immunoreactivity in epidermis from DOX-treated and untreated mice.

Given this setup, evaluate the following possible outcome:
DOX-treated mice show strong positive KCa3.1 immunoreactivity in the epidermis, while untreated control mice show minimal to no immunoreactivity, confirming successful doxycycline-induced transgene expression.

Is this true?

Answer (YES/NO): NO